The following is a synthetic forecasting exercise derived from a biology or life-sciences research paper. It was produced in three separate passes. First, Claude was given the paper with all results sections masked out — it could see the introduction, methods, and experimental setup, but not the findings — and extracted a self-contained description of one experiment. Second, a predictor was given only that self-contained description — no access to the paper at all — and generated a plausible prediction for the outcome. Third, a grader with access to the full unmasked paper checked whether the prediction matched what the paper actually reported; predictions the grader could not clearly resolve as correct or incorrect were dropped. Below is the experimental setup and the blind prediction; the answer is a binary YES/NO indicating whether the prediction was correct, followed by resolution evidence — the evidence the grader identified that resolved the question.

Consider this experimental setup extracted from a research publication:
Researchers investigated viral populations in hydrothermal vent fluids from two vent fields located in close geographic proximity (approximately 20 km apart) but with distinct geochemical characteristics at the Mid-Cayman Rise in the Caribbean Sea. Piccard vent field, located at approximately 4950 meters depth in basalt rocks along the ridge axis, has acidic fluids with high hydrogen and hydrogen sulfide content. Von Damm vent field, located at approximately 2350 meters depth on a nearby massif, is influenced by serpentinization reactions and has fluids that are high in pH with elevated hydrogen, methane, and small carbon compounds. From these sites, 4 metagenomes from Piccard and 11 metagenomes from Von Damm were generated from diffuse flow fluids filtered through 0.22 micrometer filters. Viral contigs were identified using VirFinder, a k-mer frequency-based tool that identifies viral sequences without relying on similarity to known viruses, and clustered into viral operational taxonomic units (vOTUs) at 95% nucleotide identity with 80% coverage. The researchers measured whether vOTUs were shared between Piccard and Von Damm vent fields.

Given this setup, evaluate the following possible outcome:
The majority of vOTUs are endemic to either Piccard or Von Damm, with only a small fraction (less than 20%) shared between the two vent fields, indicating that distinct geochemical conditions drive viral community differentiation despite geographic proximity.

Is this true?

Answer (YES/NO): NO